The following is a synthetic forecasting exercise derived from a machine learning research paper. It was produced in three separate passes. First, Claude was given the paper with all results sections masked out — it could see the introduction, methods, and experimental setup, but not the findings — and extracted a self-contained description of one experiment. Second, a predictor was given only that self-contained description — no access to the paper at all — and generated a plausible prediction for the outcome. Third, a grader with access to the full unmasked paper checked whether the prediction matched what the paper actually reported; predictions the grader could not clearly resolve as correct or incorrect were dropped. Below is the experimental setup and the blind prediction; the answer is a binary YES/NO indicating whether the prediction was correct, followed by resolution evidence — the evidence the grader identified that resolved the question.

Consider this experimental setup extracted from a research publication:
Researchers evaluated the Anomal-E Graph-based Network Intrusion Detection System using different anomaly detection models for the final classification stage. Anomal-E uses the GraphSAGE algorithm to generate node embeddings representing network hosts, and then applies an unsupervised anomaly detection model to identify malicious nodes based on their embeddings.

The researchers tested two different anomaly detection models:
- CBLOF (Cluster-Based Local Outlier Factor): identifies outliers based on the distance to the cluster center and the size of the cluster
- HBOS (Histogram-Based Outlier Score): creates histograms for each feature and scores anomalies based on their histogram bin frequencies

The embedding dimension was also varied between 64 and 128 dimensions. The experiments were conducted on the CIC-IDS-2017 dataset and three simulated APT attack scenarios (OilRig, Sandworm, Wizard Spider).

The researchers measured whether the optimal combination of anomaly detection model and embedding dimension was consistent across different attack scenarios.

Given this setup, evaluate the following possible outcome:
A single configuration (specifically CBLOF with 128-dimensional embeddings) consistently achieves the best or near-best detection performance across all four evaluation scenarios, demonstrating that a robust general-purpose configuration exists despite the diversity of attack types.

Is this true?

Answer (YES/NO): NO